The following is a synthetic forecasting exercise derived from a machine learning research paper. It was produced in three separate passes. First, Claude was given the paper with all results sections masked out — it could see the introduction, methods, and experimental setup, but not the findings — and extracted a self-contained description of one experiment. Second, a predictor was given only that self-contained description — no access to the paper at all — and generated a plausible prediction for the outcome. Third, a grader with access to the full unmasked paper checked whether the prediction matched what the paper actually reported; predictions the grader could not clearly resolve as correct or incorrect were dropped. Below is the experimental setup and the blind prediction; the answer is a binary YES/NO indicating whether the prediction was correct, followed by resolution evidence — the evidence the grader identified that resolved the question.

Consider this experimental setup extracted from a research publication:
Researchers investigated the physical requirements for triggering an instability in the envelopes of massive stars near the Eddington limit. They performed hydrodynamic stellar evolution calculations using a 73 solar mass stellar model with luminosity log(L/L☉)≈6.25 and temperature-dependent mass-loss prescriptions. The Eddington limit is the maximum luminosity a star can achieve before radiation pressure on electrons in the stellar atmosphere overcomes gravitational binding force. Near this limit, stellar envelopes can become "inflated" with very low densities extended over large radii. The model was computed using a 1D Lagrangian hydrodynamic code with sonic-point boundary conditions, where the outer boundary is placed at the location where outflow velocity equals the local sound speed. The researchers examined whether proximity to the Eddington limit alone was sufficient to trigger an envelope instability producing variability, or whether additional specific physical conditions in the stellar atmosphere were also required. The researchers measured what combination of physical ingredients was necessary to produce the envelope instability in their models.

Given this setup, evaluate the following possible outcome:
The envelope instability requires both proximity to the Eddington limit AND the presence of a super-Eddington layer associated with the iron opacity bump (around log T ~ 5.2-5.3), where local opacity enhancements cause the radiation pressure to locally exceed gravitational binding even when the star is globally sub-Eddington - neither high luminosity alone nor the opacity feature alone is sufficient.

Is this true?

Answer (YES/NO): NO